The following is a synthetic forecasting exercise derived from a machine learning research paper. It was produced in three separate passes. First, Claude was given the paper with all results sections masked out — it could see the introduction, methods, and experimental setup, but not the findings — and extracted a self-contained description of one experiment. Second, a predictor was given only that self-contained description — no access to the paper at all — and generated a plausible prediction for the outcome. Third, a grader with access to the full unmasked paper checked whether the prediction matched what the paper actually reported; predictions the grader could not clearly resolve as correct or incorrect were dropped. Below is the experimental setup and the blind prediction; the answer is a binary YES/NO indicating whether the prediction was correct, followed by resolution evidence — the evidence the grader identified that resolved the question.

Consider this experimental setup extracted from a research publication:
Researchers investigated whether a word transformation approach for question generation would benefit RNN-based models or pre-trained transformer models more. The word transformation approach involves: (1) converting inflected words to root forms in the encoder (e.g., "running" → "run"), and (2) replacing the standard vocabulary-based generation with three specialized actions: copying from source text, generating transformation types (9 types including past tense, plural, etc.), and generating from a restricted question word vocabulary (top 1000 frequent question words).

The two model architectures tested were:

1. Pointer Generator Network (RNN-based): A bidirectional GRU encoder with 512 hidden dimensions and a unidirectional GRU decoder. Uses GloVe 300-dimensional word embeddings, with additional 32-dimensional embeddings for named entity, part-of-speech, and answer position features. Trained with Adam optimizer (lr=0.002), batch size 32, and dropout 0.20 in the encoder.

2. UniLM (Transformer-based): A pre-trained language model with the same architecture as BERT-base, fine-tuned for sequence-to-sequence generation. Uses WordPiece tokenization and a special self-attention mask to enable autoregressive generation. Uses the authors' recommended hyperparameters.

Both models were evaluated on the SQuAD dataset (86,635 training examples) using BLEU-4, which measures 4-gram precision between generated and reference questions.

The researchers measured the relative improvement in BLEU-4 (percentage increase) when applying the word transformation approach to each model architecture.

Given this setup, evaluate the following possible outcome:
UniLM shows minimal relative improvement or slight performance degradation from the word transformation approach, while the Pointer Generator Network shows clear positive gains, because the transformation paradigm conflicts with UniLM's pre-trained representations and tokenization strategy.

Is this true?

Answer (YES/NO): NO